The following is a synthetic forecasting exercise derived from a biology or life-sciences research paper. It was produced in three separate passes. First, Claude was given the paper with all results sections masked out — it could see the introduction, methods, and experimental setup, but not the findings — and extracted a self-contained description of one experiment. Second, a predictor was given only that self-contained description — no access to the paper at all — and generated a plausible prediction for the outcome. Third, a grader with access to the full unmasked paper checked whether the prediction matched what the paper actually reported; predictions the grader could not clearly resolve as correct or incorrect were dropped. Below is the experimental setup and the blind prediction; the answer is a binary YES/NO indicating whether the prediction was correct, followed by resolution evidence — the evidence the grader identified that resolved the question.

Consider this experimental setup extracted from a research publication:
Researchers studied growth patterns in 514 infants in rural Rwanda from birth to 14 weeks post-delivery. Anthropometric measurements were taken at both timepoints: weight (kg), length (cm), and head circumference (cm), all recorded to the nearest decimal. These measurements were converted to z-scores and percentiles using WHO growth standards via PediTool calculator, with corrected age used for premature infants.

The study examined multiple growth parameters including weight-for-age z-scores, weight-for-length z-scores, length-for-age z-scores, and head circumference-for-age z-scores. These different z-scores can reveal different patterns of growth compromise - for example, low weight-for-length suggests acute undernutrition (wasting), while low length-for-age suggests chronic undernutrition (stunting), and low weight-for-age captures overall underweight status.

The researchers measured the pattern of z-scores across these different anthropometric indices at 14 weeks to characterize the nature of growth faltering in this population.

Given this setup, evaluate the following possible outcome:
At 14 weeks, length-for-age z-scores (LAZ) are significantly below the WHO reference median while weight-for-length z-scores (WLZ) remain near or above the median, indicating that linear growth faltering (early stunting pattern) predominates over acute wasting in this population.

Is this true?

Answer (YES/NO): YES